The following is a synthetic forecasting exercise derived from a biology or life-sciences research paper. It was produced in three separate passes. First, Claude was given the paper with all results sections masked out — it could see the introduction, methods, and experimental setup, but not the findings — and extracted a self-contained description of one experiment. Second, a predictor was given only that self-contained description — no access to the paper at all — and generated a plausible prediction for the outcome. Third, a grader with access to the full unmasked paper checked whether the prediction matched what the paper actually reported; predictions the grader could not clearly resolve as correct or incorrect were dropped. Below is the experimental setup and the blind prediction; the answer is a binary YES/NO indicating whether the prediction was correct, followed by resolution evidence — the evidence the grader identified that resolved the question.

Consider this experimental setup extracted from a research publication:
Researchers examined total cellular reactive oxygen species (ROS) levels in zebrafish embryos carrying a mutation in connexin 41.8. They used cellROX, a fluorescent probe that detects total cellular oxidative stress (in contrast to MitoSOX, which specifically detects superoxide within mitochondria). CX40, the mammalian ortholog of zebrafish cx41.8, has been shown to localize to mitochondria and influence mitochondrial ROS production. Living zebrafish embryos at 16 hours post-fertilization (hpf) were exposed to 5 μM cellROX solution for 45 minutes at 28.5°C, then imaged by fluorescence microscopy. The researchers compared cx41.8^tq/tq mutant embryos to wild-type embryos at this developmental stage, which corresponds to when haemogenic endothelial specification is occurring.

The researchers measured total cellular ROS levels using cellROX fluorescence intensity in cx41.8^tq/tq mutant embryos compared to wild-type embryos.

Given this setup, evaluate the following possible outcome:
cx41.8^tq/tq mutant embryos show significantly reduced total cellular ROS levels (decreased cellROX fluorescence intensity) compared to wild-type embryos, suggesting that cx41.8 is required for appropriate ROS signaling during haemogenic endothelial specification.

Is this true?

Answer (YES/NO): YES